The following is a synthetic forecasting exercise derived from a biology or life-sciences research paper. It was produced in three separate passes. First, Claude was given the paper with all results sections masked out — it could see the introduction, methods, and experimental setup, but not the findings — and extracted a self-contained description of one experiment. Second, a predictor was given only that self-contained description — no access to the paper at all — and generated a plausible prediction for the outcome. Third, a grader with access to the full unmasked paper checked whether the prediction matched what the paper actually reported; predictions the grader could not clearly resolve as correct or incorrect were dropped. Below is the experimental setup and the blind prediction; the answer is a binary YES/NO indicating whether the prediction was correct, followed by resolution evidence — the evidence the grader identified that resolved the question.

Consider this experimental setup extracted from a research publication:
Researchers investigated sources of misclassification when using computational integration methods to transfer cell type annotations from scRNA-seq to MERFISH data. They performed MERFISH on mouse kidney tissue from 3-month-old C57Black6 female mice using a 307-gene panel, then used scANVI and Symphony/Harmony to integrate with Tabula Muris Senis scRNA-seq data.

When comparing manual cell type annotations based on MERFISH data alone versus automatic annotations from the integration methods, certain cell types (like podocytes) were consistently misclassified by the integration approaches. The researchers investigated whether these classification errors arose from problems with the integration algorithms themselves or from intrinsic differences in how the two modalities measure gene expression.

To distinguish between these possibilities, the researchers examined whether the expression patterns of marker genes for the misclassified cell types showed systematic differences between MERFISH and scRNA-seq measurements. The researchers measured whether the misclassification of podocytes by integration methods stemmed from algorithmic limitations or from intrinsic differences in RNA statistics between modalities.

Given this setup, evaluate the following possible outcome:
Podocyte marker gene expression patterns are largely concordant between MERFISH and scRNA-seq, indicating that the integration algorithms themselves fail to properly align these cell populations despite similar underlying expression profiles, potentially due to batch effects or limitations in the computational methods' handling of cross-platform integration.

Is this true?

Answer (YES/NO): NO